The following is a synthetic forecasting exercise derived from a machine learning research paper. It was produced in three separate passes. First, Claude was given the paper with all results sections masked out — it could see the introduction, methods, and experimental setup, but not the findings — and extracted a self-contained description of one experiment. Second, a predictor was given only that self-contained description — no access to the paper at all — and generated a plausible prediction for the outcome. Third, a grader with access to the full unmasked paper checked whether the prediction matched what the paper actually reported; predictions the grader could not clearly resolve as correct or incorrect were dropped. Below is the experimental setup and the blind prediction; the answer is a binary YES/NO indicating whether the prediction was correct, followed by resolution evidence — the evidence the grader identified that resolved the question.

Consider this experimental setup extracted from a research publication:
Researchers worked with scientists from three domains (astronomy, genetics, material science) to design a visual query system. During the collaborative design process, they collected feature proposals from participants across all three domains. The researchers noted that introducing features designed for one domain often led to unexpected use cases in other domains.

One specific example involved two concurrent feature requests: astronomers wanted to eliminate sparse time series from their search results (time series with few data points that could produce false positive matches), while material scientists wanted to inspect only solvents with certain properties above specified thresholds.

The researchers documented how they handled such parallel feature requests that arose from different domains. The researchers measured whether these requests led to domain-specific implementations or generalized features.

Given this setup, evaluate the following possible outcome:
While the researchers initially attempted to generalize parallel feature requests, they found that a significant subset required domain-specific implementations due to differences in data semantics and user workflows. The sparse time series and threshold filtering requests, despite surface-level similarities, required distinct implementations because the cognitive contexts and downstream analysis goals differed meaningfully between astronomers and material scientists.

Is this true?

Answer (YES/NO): NO